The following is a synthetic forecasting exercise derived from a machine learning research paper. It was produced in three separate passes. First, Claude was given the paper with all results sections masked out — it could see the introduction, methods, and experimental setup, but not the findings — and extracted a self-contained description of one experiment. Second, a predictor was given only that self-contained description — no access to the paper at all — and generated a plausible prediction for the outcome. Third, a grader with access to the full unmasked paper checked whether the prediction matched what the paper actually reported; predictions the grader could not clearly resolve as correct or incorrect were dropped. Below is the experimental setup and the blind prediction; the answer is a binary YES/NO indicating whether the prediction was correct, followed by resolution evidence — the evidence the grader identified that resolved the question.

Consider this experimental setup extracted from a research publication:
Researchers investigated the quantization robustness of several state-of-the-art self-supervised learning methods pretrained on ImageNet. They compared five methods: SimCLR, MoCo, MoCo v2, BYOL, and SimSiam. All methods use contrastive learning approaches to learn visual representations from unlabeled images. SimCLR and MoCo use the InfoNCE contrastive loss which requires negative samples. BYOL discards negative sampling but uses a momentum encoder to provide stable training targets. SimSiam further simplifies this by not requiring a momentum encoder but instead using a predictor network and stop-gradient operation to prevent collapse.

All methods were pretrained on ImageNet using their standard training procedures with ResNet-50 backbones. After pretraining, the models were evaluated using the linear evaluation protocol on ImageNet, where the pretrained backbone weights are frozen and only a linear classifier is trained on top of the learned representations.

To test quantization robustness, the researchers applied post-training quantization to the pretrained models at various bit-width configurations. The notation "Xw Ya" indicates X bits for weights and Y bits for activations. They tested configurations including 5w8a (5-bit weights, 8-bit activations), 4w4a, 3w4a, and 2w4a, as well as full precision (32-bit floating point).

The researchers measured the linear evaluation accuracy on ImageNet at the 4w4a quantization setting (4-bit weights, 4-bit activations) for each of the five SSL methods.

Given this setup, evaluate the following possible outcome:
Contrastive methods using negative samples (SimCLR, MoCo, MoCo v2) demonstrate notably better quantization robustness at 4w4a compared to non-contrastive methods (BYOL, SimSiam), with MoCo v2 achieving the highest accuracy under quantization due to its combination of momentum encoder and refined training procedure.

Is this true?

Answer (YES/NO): NO